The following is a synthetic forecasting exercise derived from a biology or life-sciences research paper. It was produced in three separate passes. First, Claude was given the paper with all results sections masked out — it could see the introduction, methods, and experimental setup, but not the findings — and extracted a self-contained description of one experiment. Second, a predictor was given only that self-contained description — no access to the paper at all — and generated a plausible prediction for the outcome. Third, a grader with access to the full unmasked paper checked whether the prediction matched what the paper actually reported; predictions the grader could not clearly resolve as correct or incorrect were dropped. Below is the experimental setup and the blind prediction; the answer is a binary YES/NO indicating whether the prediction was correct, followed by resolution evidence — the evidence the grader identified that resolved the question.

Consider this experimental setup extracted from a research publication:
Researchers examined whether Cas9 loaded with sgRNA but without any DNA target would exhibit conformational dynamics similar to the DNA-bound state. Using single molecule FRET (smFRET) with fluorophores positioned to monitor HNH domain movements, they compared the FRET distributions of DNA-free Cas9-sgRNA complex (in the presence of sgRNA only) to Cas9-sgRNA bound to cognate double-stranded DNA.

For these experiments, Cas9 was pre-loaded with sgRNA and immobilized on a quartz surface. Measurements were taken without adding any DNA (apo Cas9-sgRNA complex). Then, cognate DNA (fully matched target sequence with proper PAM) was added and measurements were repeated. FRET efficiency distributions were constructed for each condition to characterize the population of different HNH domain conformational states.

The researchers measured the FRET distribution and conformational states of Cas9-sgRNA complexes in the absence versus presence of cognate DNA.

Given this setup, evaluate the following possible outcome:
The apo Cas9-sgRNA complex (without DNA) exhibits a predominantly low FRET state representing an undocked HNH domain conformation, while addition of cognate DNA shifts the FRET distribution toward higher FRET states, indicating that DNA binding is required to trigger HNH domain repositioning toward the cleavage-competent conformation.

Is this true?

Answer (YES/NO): NO